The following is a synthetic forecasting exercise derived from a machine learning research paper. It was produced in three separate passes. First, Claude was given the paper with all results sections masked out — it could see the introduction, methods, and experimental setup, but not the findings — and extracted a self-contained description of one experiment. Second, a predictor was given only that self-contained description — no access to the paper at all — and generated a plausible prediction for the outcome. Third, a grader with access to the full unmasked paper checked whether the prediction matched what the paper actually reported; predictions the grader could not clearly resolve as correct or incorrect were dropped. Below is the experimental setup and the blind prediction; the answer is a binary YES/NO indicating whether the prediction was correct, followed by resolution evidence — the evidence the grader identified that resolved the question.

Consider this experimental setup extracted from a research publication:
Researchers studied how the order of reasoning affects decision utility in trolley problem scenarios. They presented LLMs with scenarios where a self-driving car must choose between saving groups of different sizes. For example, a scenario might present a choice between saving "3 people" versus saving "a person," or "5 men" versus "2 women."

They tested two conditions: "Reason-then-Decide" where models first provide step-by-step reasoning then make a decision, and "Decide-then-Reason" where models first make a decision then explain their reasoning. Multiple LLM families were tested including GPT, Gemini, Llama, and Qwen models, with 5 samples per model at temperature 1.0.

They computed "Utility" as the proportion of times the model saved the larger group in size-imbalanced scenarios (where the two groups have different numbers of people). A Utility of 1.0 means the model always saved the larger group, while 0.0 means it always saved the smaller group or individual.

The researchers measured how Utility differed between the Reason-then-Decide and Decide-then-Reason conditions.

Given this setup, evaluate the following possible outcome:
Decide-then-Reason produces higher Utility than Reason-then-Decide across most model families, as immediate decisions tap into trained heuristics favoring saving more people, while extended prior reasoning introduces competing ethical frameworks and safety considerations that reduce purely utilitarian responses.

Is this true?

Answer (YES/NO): NO